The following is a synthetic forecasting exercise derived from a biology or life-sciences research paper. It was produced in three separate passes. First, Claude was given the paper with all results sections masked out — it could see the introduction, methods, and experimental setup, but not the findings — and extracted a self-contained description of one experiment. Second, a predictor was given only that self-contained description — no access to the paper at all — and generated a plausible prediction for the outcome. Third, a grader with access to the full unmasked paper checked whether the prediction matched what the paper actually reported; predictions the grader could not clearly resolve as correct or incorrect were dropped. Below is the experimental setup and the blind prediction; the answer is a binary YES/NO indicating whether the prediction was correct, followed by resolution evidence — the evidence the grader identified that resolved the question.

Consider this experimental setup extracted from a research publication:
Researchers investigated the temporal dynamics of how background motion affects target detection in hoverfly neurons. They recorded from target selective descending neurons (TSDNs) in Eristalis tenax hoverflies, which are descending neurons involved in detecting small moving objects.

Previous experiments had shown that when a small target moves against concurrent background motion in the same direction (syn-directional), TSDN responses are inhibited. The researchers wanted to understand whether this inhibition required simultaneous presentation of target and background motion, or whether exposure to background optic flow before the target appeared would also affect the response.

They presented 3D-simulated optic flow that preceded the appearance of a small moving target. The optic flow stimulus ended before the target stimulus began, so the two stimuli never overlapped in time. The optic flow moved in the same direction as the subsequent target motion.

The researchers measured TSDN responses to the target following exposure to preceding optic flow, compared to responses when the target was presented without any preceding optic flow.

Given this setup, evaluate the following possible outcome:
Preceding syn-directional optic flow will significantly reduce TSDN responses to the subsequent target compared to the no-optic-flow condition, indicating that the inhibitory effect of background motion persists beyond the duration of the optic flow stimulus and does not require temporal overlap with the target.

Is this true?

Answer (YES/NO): YES